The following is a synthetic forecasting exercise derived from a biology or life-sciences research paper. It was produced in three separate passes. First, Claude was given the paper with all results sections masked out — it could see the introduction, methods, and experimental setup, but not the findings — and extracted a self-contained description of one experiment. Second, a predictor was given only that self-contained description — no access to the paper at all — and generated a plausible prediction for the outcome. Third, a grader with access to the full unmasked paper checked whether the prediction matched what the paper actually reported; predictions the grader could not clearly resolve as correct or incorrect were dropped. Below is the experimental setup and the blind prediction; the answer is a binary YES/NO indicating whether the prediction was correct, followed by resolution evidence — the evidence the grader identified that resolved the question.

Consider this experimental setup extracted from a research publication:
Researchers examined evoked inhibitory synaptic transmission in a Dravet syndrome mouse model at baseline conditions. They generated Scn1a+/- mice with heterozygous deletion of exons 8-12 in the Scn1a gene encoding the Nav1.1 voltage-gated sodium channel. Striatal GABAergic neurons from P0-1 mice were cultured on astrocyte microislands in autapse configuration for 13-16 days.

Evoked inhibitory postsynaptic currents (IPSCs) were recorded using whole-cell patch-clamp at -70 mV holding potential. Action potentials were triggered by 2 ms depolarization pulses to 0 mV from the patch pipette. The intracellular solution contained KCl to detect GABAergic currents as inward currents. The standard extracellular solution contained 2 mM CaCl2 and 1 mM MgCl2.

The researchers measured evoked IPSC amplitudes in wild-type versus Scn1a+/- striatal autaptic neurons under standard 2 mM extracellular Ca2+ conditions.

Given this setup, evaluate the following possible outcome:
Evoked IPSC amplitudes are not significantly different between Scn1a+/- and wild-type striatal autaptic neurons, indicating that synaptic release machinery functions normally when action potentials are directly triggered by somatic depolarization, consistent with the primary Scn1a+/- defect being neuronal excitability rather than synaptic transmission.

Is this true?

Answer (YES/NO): NO